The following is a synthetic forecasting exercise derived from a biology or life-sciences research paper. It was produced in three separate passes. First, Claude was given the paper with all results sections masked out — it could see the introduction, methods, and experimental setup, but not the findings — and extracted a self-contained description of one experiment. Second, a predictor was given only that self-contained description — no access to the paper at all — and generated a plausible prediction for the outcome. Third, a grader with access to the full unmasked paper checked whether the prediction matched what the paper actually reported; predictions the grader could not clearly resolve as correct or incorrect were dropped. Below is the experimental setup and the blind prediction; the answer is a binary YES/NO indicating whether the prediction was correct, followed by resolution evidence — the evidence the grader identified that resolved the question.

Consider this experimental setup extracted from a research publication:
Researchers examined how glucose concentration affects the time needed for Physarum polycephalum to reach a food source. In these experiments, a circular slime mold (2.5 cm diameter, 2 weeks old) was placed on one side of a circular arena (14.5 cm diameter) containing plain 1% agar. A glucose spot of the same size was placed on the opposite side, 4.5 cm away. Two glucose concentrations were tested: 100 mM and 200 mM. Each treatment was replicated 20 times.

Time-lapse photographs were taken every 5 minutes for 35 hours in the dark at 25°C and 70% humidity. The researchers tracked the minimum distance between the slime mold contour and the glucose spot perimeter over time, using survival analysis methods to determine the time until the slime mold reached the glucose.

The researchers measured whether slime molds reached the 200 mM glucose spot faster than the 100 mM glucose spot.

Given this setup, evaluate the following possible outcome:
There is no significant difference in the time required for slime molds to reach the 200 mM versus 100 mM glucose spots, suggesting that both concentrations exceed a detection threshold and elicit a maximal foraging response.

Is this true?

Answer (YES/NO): NO